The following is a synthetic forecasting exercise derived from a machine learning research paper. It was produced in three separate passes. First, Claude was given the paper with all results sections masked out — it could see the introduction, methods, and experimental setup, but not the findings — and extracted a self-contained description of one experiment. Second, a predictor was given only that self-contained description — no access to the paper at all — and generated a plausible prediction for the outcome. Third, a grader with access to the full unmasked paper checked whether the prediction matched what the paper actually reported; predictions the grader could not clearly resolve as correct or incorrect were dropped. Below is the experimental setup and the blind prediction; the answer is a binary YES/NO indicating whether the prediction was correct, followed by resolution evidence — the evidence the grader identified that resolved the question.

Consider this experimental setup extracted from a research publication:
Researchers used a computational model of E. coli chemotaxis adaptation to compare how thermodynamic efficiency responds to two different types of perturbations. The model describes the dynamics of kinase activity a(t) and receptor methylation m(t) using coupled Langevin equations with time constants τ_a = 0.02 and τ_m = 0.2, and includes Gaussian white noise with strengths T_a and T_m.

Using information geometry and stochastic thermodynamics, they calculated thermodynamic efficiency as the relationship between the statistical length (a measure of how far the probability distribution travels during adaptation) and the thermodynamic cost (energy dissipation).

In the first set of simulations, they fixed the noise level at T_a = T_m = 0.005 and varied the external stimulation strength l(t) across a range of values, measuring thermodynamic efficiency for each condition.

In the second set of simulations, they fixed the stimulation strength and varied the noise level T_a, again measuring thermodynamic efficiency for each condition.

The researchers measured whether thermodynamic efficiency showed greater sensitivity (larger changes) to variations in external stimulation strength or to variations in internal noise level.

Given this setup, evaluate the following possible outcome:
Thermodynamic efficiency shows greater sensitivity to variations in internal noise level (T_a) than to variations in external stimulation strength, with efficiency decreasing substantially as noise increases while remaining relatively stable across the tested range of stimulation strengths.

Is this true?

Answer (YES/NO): YES